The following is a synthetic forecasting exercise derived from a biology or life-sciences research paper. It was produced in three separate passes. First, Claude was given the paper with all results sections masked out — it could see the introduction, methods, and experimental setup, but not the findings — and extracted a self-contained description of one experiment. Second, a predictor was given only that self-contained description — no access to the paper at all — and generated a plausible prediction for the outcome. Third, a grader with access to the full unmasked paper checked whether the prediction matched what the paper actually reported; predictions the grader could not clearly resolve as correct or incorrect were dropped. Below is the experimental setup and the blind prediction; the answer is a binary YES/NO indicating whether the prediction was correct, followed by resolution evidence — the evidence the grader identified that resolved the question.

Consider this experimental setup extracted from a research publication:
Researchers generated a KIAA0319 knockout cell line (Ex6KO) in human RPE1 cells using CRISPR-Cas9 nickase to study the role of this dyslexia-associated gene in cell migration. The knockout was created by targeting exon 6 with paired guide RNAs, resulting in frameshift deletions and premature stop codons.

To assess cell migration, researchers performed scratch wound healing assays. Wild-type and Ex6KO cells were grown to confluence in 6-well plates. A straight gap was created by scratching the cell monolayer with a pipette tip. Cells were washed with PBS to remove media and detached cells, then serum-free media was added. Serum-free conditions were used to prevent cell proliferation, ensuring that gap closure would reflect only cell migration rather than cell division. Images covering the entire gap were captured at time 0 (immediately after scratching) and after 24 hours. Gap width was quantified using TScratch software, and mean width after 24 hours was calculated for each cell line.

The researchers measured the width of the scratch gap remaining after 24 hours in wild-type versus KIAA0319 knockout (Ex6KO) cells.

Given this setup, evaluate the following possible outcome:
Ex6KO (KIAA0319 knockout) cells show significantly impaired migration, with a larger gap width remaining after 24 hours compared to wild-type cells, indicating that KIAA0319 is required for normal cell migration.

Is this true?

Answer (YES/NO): NO